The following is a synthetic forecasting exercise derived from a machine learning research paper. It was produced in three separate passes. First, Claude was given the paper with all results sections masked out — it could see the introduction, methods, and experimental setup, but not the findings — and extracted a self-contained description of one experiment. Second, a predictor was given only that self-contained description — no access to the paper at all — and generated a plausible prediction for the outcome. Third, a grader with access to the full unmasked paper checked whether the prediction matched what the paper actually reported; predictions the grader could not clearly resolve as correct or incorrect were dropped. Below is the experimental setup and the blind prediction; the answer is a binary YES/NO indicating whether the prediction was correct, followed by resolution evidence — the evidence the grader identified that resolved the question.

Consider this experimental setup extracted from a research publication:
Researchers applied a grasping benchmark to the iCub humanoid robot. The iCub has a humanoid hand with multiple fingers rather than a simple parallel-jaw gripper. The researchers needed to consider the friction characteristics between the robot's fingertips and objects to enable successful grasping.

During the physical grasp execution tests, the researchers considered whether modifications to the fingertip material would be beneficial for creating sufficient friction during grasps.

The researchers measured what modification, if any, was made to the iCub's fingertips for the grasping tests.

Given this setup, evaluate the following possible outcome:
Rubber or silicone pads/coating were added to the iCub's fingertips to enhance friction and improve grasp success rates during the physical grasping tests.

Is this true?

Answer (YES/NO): YES